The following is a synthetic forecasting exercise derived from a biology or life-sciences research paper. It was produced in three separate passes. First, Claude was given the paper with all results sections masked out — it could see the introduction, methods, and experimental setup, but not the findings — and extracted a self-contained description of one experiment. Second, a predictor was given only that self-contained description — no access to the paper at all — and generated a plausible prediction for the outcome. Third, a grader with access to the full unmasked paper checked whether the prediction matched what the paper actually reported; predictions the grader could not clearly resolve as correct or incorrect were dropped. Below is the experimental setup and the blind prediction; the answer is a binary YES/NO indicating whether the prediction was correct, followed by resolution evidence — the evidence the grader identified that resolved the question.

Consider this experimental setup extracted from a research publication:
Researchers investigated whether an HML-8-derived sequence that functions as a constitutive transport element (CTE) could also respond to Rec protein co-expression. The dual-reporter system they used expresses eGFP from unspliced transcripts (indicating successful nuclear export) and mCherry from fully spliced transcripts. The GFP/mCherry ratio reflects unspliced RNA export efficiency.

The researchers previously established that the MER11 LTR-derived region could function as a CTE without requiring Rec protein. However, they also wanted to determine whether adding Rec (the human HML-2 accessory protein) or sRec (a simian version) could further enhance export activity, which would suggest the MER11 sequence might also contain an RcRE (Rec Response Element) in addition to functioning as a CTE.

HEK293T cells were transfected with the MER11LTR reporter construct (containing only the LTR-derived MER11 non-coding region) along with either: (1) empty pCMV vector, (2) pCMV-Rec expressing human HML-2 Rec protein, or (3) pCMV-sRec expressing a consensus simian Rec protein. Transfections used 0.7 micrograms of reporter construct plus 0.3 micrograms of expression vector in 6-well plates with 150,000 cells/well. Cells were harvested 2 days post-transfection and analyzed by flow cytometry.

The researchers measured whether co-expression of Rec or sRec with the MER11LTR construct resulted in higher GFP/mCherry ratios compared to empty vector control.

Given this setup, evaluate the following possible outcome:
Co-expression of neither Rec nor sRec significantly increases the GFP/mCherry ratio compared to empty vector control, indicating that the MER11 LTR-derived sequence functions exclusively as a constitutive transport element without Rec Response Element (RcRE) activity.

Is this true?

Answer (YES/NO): YES